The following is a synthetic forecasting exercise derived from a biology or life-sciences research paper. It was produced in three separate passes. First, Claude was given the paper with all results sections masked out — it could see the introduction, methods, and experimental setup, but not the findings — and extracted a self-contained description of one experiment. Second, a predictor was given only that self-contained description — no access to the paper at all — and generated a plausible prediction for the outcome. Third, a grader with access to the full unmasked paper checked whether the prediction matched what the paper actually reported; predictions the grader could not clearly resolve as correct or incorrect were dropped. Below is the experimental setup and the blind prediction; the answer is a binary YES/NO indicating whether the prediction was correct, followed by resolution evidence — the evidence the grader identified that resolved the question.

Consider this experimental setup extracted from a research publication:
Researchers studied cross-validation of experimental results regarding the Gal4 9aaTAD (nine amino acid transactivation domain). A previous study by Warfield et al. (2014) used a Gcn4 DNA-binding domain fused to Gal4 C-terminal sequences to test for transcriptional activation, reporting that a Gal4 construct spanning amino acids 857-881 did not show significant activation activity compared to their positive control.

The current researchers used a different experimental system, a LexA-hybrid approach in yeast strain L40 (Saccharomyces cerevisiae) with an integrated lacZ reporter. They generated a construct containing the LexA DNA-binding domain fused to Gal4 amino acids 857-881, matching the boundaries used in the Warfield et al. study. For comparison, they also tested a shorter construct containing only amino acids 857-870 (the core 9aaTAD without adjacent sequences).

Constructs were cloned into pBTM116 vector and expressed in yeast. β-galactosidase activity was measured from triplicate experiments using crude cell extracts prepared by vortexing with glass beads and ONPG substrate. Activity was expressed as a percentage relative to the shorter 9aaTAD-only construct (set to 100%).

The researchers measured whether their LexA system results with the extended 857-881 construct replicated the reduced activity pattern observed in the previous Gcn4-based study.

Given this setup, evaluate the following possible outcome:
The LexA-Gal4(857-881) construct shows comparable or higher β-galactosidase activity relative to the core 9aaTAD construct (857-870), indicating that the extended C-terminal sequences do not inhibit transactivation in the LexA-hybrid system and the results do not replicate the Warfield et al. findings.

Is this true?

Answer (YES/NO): NO